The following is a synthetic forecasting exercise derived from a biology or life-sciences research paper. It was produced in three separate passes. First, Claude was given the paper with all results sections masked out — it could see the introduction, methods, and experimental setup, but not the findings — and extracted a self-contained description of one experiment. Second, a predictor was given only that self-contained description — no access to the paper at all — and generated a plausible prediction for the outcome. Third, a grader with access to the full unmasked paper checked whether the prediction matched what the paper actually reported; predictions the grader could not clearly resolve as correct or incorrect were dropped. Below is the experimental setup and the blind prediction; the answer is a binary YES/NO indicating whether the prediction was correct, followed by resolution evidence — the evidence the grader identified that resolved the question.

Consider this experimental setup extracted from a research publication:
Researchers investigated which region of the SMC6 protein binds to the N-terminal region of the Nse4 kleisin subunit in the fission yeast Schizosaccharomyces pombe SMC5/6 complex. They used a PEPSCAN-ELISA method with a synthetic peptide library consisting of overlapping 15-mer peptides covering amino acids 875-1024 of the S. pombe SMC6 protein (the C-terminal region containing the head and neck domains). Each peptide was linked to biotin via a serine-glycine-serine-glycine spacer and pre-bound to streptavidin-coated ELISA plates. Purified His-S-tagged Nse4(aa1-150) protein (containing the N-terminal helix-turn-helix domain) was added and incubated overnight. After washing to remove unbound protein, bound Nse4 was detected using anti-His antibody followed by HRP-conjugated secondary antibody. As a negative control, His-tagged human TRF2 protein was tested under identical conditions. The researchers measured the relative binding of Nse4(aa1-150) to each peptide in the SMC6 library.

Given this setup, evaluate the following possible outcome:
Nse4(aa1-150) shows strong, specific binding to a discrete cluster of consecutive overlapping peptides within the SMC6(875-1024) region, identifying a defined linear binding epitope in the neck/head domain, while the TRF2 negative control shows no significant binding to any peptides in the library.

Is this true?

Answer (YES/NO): YES